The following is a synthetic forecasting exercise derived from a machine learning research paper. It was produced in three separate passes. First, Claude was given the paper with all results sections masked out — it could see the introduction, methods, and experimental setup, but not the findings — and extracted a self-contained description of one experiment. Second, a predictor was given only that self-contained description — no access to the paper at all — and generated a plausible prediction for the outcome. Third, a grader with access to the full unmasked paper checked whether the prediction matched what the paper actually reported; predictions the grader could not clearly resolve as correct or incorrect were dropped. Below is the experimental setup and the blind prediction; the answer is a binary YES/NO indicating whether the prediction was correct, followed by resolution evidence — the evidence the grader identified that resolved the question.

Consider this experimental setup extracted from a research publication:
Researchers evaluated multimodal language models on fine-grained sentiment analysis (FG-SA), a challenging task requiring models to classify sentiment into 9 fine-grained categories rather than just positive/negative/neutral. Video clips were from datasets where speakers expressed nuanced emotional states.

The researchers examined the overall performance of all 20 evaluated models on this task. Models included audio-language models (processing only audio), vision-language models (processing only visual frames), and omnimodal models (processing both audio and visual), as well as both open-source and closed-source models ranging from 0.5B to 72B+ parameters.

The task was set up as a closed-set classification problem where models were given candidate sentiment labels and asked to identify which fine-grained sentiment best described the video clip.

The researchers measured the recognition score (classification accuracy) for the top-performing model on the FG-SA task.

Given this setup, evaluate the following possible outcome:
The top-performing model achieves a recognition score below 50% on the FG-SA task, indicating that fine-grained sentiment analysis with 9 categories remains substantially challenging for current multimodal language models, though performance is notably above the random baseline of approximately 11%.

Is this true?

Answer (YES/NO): YES